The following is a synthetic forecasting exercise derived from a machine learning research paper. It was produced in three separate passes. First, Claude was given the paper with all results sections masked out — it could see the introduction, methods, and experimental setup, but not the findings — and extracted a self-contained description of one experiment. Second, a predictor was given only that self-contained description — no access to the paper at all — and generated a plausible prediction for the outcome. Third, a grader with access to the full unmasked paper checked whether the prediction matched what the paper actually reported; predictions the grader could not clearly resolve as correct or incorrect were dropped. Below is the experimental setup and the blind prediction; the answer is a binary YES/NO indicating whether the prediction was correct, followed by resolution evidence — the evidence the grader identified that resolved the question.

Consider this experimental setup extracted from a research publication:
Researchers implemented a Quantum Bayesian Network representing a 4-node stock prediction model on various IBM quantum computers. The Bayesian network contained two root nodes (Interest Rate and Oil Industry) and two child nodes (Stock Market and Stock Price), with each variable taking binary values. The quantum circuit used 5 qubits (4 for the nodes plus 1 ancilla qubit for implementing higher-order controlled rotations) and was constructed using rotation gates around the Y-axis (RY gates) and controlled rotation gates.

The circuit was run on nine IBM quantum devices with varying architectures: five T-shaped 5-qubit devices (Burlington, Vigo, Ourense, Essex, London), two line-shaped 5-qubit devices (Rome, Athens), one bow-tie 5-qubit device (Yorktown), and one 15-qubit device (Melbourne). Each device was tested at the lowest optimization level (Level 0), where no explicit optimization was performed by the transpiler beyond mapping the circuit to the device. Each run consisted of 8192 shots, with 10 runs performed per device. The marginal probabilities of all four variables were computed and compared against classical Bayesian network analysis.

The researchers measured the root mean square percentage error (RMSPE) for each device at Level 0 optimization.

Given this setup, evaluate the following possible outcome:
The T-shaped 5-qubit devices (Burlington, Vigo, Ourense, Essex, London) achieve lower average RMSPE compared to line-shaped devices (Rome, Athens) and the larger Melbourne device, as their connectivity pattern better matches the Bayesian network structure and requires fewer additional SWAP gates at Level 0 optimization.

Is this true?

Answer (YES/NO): NO